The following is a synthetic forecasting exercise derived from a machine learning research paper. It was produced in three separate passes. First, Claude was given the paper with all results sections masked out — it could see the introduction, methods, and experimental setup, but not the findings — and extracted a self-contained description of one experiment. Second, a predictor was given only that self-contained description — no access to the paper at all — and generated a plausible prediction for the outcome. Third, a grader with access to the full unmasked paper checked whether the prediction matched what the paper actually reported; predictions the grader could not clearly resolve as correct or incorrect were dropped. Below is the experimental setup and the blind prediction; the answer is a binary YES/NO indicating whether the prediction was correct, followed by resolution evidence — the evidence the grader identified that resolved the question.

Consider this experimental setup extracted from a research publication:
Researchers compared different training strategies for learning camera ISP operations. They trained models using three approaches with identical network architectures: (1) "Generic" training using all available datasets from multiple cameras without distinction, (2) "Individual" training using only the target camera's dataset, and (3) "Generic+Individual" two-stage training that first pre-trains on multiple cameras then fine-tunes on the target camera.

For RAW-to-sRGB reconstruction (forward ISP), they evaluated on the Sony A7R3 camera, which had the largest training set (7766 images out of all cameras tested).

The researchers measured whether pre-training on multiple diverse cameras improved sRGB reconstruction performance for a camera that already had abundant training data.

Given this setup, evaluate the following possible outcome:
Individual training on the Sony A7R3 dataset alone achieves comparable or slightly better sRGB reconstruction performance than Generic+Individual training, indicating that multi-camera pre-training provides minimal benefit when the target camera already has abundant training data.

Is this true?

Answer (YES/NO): NO